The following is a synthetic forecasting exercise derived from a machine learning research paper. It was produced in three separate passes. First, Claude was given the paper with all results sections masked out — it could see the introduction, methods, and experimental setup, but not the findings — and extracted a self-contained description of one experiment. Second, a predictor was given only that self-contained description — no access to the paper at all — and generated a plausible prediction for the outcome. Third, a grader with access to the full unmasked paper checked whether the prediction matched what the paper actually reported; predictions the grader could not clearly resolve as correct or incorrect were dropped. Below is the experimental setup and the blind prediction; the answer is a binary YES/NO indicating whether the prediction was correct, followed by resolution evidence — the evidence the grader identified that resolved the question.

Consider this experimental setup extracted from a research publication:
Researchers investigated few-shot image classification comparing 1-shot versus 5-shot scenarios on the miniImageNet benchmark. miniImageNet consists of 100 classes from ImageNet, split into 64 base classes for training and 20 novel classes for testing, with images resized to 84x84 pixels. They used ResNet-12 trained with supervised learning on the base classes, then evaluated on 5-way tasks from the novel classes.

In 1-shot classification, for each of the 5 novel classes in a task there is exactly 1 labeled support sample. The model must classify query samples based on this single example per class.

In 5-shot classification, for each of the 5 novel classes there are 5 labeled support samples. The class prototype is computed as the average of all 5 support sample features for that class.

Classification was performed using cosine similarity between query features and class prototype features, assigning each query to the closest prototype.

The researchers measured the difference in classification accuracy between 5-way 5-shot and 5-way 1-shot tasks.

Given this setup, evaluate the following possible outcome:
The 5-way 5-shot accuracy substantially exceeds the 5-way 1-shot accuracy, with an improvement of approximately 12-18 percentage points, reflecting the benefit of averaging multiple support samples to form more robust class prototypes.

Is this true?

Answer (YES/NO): YES